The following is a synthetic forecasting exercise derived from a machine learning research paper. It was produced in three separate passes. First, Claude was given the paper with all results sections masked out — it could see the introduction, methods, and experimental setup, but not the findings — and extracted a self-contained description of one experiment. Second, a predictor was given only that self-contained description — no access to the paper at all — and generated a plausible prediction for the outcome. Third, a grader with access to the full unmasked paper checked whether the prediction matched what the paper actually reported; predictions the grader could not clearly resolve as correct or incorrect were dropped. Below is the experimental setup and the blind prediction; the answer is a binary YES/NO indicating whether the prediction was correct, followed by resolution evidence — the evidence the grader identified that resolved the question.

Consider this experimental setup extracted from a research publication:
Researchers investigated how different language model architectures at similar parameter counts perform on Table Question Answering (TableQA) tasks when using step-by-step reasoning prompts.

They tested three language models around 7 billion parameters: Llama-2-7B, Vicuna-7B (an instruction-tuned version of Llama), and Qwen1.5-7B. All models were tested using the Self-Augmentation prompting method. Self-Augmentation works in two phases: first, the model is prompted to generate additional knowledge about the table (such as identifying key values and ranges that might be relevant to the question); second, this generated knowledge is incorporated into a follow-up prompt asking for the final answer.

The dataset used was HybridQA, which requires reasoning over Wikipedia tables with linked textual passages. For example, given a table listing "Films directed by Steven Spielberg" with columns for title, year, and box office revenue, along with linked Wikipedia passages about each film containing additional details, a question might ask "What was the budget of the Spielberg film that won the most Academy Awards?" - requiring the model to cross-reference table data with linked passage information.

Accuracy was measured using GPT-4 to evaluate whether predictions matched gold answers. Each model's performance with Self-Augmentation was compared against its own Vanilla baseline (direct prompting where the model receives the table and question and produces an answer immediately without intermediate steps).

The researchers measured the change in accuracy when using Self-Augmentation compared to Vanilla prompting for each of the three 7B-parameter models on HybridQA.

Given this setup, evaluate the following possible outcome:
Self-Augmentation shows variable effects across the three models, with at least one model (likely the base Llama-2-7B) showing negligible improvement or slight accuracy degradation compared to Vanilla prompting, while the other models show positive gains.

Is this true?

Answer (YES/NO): NO